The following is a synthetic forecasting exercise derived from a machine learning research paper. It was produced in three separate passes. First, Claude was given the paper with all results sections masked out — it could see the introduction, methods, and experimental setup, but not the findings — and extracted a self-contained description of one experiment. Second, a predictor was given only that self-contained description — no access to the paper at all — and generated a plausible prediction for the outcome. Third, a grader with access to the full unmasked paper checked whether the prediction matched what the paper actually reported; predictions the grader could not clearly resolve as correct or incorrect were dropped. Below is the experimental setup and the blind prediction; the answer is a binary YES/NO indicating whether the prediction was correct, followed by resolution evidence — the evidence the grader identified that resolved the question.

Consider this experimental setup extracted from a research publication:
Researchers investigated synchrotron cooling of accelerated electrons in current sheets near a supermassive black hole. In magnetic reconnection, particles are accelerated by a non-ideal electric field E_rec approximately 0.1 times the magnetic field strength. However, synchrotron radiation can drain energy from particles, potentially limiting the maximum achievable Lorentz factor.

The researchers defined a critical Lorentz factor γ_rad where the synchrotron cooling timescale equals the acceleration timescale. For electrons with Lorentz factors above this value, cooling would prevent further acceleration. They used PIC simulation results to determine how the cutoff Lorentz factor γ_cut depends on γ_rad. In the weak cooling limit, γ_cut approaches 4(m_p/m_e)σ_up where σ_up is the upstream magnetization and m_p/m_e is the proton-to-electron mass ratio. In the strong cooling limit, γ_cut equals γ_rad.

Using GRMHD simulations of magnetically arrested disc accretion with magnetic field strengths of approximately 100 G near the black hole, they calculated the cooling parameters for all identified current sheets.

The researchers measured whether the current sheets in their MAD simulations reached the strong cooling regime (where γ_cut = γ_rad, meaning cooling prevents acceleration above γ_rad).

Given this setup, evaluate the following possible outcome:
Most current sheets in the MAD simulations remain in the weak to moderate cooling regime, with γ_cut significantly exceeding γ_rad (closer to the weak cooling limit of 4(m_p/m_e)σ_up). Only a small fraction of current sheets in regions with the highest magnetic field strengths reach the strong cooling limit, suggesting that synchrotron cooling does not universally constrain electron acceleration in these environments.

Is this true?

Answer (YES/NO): NO